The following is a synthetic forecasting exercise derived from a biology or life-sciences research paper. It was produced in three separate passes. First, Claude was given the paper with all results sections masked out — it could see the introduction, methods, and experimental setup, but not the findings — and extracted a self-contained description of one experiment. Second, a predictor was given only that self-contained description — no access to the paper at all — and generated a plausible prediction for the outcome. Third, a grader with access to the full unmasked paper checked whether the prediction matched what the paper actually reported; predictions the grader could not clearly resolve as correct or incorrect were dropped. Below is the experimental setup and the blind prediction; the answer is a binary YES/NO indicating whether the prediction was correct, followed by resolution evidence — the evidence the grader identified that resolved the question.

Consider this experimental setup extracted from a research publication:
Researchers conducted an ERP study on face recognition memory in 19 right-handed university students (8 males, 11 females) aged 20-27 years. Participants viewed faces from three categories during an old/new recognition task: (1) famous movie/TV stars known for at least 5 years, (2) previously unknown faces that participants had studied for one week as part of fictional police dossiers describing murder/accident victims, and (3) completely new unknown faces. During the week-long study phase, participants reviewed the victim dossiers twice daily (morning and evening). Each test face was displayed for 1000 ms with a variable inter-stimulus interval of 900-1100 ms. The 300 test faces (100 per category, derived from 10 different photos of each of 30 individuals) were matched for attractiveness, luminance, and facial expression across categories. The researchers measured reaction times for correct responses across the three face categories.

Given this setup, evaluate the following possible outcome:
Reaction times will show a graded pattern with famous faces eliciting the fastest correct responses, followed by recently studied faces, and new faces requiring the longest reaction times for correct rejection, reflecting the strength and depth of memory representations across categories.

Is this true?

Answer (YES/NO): YES